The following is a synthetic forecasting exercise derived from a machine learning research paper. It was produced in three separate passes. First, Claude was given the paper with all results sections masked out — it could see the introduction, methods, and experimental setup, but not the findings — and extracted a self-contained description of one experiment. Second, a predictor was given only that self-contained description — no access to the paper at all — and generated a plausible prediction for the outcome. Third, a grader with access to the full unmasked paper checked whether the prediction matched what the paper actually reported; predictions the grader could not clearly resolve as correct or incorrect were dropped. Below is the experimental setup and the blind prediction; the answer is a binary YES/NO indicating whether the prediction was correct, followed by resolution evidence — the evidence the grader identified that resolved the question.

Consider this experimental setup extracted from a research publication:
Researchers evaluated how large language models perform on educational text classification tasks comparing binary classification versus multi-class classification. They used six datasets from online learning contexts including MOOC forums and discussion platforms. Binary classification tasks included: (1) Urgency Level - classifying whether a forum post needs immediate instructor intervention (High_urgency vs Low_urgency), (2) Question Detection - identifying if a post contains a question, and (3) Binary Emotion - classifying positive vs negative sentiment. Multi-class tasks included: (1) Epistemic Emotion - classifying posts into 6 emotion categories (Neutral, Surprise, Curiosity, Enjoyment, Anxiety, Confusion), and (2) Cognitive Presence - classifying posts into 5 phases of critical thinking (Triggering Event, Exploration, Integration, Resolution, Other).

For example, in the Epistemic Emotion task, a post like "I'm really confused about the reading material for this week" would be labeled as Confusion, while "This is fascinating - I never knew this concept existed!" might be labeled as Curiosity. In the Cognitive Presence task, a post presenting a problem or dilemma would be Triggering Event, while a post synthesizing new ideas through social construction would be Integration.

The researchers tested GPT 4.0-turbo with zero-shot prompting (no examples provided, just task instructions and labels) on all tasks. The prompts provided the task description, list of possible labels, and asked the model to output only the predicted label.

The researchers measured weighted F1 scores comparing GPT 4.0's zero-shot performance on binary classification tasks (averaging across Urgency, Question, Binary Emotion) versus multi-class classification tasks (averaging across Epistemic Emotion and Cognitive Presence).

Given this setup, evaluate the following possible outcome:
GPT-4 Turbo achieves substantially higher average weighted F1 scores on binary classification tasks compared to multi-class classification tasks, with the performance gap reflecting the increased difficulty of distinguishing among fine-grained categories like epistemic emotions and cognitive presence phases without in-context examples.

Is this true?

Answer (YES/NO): YES